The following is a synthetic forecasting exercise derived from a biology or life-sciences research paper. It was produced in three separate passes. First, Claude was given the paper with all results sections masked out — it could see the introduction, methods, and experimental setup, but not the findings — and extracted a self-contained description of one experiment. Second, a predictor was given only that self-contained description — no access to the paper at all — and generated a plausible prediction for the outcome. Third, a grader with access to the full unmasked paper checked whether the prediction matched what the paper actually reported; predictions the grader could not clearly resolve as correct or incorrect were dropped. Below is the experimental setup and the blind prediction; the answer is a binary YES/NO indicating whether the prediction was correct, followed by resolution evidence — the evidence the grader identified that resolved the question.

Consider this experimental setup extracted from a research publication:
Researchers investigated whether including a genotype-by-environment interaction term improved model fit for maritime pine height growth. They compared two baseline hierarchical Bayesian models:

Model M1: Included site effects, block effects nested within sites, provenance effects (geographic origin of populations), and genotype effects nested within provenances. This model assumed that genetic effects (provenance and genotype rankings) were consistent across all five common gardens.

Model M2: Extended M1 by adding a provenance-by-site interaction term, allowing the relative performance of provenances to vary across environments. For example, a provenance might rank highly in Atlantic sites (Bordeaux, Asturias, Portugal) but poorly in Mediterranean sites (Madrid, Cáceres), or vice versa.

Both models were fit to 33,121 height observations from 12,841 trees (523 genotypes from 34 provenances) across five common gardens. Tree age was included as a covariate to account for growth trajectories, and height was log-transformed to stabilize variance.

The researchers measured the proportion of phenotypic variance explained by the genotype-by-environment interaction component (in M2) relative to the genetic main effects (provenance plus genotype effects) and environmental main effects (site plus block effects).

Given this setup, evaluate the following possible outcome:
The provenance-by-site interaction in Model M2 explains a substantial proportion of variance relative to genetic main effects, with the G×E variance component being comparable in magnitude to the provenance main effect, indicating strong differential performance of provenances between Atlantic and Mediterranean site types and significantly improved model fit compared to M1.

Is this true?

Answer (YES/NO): NO